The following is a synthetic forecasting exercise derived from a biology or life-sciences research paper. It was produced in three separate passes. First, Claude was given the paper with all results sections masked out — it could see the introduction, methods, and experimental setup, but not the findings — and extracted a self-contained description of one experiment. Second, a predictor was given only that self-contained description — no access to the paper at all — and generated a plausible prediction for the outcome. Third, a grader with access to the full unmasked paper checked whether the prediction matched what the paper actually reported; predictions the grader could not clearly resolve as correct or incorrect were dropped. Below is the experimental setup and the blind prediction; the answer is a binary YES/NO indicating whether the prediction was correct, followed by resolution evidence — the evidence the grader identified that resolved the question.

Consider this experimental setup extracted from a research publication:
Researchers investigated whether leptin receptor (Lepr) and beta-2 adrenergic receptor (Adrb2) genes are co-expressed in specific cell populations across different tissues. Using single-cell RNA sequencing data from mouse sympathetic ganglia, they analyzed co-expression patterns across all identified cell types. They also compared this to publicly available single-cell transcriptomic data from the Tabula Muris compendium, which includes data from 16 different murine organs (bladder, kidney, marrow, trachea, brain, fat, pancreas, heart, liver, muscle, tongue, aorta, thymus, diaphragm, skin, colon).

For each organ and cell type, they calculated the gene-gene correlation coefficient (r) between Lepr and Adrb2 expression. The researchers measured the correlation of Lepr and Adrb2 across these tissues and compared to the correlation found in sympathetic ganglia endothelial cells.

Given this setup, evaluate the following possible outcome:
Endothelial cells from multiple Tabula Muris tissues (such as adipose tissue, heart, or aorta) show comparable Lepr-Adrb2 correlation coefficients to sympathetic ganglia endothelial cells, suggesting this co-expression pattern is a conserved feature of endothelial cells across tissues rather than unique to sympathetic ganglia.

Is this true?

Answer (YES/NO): NO